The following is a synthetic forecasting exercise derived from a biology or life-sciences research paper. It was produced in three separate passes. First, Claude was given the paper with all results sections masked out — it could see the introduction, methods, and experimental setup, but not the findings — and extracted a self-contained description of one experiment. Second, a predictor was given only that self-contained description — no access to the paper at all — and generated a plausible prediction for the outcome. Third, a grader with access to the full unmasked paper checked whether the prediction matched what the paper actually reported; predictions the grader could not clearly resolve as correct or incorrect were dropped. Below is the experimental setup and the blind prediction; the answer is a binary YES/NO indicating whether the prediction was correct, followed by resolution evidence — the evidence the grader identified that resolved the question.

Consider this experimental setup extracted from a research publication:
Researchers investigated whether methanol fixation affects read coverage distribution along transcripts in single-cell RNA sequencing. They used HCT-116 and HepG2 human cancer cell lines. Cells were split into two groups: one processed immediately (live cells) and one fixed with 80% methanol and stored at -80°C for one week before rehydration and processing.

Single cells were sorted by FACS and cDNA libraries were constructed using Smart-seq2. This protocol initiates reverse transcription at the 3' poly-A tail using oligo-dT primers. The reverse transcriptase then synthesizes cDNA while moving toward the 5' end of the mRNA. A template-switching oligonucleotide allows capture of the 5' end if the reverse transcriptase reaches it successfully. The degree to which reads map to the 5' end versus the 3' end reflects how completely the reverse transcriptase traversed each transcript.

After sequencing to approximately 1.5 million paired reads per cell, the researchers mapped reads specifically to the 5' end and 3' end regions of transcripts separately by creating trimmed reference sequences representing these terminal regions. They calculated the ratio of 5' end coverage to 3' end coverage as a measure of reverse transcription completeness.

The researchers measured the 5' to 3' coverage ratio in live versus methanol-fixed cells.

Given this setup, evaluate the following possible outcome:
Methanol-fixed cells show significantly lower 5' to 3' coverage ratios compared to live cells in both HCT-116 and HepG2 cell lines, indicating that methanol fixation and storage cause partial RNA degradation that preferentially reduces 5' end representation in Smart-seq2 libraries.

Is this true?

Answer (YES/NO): NO